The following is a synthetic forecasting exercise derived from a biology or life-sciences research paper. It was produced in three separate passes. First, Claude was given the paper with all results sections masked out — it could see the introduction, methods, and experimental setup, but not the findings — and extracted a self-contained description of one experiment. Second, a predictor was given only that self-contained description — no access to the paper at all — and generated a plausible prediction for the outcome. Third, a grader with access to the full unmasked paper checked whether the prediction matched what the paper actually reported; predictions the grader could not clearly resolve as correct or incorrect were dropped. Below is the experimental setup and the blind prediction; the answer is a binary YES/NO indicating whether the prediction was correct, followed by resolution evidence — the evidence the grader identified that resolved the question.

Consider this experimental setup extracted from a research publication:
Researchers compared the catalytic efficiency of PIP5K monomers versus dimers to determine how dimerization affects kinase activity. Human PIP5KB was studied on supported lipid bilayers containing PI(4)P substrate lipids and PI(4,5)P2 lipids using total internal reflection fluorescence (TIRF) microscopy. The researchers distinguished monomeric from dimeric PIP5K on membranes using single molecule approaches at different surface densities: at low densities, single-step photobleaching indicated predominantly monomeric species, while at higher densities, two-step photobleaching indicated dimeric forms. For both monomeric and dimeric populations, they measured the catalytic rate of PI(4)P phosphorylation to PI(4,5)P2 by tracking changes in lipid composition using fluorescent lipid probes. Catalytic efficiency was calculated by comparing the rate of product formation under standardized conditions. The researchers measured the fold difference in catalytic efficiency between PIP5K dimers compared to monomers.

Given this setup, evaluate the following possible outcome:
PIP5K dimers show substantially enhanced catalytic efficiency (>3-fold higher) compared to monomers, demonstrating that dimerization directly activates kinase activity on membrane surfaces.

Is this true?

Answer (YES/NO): YES